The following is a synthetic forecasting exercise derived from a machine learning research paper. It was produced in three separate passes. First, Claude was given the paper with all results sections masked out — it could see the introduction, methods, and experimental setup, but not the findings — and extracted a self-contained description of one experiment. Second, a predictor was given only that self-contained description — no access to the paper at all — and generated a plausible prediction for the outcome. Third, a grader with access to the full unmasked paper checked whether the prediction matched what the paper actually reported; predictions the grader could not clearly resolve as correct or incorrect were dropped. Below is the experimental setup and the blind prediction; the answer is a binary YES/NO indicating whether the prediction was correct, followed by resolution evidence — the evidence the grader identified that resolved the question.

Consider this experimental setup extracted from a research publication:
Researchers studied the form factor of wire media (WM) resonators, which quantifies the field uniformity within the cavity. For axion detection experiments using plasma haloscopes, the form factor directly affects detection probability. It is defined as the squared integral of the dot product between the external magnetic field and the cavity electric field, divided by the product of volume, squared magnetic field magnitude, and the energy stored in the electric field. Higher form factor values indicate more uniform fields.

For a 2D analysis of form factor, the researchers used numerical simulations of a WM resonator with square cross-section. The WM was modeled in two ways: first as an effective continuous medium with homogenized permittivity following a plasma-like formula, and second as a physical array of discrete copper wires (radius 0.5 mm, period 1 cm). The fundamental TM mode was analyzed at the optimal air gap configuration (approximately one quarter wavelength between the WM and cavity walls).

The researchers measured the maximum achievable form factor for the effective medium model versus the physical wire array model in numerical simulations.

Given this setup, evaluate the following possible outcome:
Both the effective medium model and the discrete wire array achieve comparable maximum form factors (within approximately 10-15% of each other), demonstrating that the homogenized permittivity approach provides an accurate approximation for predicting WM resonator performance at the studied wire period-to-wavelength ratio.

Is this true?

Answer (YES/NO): YES